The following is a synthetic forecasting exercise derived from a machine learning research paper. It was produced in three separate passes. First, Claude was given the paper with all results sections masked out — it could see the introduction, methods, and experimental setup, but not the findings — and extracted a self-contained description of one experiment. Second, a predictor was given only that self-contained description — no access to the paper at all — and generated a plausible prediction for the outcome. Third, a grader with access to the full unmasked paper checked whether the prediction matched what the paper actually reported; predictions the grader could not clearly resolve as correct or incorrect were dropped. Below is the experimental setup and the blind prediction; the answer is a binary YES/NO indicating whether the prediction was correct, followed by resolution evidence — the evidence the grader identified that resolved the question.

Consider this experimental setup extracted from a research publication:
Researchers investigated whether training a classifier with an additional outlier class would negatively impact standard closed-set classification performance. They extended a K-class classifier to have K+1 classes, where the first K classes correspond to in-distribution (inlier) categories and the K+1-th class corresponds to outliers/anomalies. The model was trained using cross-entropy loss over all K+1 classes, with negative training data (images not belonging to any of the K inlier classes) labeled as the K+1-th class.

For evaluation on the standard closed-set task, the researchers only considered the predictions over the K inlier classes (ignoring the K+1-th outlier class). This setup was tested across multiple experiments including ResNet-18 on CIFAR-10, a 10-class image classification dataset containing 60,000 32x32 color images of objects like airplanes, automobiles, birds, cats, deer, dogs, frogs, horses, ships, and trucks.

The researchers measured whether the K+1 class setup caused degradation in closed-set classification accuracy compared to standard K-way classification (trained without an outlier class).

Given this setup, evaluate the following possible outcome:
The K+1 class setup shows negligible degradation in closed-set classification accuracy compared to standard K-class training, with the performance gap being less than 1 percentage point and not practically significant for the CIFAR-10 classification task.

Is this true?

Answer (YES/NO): YES